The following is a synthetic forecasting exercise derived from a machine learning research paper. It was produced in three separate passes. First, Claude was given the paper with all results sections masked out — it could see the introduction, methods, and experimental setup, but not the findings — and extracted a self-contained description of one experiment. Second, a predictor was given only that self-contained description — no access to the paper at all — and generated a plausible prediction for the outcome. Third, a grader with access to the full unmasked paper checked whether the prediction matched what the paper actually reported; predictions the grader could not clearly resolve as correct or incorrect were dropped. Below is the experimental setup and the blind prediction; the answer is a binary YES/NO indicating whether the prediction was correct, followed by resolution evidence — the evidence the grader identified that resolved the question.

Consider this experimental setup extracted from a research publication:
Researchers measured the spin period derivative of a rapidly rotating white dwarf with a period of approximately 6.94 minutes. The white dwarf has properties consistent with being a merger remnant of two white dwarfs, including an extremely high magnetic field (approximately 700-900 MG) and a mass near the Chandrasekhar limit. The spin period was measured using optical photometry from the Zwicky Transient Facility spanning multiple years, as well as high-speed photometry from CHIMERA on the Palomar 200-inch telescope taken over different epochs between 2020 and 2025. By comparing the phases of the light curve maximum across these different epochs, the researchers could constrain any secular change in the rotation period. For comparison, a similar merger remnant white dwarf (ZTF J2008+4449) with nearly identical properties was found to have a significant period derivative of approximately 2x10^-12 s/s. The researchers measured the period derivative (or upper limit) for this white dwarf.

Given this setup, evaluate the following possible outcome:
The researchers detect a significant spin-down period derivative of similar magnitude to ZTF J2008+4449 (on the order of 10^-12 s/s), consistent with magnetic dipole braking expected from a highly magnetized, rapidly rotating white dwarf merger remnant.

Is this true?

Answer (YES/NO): NO